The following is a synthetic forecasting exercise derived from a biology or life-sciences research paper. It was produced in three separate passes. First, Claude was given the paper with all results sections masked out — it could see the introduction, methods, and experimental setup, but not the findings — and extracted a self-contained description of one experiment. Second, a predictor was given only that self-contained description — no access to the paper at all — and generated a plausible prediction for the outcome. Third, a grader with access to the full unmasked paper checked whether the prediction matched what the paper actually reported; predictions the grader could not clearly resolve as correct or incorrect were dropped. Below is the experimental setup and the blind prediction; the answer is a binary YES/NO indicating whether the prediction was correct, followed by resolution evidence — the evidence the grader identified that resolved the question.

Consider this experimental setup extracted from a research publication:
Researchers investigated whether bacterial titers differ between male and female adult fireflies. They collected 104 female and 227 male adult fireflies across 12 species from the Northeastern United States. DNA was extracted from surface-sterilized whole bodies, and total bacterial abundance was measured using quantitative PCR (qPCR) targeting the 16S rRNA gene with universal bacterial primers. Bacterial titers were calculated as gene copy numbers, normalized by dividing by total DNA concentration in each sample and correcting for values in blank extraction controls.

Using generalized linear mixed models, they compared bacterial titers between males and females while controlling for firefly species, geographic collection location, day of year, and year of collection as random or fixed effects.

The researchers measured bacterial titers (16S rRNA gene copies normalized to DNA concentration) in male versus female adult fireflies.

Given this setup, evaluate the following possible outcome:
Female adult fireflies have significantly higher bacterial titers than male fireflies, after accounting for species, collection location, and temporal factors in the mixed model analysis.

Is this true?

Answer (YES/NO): NO